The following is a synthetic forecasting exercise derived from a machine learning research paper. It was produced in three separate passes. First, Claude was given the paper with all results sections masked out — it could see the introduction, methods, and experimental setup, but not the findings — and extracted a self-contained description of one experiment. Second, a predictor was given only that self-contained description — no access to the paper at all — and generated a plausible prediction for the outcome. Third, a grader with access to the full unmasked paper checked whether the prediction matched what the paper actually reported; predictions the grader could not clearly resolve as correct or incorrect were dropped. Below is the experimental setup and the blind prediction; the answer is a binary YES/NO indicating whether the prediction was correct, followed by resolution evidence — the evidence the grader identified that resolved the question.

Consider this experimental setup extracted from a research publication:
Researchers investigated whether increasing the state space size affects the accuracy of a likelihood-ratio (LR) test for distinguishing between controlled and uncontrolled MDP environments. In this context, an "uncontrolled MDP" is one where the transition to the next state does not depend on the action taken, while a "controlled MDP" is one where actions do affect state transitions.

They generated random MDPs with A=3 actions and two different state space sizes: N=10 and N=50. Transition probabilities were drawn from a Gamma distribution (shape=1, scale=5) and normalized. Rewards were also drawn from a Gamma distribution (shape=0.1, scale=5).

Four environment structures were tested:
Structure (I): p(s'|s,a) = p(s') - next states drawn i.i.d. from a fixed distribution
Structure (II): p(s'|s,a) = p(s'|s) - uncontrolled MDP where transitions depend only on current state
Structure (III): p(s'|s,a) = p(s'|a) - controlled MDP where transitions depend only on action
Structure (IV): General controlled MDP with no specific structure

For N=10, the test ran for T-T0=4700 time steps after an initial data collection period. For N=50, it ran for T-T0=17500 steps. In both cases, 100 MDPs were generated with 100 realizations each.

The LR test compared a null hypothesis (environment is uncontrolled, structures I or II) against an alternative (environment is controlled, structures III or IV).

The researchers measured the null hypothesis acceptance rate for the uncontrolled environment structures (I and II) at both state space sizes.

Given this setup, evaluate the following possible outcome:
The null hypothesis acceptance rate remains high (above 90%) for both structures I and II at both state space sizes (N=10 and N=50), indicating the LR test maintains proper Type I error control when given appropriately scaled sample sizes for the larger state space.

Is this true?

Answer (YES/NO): YES